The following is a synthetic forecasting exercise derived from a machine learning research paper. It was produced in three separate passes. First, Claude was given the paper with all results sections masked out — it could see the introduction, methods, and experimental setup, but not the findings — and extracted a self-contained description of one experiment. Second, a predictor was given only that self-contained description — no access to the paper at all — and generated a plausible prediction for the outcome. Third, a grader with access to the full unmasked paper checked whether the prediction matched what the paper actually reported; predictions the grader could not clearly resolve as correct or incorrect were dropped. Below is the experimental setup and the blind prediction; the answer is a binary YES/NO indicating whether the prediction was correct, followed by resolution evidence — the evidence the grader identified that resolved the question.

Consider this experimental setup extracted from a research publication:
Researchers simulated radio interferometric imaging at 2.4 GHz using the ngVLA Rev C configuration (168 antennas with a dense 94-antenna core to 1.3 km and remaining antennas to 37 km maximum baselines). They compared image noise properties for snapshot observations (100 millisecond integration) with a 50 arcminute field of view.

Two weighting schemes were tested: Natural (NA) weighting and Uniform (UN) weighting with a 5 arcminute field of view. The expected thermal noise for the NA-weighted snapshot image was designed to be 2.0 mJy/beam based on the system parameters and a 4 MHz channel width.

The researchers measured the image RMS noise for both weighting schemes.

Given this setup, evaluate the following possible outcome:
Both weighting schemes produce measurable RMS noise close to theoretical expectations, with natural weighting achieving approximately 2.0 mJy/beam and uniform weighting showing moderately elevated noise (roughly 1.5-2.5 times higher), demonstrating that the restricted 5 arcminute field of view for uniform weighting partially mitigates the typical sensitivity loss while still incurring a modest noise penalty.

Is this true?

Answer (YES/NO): NO